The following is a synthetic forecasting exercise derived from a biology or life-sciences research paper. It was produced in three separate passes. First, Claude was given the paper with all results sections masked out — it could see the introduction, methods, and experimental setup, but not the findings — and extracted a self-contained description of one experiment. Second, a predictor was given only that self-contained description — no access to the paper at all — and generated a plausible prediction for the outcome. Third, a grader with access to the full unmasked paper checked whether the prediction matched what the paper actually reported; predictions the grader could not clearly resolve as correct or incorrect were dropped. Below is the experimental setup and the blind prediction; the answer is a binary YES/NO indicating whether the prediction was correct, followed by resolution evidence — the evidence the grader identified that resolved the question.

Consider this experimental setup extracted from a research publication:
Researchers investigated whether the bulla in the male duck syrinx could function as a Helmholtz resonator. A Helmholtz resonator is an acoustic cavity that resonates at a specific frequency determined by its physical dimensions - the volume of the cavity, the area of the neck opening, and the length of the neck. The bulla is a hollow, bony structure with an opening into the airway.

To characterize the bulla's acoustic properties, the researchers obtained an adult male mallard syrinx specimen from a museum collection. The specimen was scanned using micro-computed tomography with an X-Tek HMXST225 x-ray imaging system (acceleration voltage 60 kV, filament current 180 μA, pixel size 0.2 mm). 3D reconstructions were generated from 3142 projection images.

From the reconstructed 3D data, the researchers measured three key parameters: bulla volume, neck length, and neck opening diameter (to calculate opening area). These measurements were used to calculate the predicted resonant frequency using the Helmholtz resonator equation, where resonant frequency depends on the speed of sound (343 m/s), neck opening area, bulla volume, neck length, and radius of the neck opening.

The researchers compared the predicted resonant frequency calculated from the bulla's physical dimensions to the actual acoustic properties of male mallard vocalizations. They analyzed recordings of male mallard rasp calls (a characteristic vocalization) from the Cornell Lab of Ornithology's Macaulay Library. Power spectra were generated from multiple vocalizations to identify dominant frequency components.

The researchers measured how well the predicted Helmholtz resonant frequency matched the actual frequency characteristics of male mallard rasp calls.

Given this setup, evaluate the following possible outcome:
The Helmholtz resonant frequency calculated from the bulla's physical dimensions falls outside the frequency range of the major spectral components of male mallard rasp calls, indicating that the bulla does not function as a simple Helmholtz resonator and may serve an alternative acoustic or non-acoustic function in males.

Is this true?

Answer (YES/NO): NO